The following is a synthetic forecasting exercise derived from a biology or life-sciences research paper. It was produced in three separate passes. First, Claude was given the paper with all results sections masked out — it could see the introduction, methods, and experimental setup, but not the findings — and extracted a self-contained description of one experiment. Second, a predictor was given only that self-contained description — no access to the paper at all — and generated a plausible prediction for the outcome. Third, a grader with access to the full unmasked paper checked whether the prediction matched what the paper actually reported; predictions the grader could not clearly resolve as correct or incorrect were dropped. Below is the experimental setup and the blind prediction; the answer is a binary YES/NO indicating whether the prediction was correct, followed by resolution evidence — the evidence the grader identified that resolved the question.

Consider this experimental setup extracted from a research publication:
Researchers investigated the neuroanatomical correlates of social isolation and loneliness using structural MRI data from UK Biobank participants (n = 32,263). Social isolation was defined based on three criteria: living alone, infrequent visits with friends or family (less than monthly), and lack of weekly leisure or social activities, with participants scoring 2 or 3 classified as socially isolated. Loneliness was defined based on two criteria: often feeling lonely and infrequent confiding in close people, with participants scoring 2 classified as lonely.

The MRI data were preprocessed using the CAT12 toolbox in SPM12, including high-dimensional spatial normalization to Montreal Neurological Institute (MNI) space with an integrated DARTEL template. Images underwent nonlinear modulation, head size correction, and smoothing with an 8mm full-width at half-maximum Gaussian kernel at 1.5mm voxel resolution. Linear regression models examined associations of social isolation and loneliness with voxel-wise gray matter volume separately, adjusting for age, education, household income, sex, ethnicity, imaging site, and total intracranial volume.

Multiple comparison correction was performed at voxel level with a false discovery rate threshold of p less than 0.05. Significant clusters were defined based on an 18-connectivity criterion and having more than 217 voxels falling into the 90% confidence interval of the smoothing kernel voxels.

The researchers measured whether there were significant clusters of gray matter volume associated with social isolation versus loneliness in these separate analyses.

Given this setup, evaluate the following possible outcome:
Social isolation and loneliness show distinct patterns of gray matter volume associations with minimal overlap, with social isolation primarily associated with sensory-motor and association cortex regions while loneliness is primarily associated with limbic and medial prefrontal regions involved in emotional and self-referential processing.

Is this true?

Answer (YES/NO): NO